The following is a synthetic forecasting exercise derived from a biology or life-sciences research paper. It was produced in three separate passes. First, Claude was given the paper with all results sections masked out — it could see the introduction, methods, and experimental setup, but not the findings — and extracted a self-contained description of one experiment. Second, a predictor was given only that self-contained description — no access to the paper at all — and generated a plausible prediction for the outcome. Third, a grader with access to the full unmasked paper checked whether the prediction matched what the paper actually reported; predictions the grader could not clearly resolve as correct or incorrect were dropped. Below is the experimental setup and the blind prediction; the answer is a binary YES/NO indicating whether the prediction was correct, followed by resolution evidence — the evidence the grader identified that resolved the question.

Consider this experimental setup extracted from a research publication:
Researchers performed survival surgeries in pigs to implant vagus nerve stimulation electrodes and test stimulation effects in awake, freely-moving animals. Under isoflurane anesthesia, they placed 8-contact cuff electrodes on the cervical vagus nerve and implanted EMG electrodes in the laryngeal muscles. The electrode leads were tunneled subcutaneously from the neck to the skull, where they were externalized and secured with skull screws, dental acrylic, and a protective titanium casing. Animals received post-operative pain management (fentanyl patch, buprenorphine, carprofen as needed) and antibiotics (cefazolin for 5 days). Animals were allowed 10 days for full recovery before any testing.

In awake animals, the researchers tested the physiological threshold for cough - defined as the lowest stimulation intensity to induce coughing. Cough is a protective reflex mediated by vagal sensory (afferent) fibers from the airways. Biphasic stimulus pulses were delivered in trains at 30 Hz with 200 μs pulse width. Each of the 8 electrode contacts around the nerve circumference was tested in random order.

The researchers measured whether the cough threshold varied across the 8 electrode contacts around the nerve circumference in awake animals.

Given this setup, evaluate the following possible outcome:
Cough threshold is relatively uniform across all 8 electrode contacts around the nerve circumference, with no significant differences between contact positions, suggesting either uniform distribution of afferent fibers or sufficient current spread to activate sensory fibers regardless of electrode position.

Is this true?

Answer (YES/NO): NO